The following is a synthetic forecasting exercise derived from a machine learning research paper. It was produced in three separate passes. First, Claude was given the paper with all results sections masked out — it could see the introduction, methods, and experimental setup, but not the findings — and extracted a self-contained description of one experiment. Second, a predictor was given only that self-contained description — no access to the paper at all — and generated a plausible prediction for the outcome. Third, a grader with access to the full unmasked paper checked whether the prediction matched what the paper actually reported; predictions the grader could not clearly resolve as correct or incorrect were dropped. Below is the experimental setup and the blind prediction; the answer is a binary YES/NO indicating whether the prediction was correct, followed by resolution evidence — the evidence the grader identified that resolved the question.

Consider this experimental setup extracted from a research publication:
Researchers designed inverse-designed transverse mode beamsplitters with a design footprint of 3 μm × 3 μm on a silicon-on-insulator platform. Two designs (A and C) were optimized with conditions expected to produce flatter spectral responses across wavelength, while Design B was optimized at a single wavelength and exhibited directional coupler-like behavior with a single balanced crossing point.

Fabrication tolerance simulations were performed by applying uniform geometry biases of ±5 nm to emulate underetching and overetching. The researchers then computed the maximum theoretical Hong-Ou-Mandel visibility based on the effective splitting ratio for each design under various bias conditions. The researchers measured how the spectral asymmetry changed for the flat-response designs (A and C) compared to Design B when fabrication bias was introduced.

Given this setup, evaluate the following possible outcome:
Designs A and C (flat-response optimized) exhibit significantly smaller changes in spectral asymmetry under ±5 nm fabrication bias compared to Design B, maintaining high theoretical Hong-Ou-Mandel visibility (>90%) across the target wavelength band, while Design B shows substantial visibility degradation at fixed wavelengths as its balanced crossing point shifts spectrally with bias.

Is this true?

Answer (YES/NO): NO